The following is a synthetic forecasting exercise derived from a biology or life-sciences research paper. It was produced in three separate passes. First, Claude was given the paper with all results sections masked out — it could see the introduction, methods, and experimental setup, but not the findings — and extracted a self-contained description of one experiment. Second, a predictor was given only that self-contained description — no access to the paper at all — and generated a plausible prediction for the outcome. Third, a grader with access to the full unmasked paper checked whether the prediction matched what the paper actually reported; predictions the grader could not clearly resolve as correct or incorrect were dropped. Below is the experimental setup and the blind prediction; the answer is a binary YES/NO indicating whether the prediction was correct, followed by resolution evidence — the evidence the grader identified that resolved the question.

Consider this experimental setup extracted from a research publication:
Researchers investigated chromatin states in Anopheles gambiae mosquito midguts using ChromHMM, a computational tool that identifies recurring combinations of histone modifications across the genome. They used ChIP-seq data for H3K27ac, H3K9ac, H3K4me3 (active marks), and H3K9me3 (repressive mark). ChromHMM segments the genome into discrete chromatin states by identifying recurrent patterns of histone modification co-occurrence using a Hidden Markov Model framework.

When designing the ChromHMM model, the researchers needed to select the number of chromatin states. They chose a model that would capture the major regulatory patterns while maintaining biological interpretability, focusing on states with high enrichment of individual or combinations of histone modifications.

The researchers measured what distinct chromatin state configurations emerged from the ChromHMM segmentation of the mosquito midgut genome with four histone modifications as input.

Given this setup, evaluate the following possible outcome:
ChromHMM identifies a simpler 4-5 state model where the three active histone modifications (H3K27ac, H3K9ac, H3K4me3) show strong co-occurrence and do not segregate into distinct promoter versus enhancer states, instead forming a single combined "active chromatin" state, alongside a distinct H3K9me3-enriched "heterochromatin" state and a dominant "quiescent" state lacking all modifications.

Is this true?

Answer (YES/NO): YES